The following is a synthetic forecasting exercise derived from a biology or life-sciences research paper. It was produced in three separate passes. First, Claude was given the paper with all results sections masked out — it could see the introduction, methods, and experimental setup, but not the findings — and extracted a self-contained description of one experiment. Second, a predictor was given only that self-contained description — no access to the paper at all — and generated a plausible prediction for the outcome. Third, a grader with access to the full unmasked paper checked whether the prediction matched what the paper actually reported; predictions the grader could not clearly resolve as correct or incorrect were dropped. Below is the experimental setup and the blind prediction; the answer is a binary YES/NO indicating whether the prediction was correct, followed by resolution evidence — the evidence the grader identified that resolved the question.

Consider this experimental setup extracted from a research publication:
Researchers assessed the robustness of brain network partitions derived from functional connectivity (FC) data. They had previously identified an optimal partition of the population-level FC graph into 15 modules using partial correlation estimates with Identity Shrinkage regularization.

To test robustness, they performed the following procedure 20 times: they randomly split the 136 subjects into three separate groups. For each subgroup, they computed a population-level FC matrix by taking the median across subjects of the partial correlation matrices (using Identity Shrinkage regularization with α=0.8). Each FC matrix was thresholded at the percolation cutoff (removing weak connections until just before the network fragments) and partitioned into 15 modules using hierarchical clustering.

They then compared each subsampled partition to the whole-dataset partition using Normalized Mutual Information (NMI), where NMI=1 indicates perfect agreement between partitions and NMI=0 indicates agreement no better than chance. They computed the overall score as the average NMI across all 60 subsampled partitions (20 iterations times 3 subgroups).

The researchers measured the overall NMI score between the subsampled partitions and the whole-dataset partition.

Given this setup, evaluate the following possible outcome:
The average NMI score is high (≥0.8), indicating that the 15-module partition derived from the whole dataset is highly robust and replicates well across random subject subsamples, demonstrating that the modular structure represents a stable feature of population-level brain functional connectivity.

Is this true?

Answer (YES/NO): YES